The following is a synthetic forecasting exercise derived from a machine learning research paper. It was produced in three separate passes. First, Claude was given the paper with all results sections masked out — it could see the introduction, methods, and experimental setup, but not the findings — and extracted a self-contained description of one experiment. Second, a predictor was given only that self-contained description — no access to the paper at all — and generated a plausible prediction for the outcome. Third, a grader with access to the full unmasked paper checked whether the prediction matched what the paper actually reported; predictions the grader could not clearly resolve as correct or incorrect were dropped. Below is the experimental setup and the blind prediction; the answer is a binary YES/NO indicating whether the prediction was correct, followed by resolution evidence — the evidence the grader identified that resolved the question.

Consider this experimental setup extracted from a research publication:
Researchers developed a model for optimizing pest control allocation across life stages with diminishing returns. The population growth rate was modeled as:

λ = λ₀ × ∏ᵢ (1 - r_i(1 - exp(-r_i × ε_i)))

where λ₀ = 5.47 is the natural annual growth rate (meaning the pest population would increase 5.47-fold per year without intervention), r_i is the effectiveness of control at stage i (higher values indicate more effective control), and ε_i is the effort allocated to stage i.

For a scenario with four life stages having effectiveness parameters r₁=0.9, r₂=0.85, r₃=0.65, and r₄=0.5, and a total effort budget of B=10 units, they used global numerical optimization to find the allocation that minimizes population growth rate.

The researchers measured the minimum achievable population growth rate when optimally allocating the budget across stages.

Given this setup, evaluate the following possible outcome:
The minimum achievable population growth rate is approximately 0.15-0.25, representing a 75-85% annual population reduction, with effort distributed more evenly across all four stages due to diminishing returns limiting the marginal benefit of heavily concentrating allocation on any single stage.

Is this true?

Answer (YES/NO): NO